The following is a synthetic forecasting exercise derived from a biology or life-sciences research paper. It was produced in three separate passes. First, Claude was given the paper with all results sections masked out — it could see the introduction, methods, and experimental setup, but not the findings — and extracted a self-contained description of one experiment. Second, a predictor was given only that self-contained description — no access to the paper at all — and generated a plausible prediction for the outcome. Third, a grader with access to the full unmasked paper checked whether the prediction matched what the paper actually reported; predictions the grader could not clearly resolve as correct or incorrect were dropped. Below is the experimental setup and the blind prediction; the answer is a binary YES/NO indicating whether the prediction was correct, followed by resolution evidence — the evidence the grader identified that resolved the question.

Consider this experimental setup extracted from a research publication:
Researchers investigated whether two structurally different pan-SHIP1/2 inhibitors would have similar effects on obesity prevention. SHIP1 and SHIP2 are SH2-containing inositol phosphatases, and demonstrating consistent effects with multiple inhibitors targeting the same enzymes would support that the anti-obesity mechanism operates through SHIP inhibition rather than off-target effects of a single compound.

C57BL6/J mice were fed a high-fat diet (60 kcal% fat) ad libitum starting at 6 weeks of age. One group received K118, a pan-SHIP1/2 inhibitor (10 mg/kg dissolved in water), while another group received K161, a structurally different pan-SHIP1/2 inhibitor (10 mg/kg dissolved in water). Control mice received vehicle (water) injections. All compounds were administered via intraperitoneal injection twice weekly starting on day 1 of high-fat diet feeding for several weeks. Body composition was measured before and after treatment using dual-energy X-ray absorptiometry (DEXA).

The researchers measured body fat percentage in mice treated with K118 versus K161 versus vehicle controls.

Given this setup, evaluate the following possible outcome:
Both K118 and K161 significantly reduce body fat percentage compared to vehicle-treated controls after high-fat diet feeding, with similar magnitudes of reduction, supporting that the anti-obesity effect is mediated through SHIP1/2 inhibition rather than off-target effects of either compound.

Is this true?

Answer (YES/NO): YES